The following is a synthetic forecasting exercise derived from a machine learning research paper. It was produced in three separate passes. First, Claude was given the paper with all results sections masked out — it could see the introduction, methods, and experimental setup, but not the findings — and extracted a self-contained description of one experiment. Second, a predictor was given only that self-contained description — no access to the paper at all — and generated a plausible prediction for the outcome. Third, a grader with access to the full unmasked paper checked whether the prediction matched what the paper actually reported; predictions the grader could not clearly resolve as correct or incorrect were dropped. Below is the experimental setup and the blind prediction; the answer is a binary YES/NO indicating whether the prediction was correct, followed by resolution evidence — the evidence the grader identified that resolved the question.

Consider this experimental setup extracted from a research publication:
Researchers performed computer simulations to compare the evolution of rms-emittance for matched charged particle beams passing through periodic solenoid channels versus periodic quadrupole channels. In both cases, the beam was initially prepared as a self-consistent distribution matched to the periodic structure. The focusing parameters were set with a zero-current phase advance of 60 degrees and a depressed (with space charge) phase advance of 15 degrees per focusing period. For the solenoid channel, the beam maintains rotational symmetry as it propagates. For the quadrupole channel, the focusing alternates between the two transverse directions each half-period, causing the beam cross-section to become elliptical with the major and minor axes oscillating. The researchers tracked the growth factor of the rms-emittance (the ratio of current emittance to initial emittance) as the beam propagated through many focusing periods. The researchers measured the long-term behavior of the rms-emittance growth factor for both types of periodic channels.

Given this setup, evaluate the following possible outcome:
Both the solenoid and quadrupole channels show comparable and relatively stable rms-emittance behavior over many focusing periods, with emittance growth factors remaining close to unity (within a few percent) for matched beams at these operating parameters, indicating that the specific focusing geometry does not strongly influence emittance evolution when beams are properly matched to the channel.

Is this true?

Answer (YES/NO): NO